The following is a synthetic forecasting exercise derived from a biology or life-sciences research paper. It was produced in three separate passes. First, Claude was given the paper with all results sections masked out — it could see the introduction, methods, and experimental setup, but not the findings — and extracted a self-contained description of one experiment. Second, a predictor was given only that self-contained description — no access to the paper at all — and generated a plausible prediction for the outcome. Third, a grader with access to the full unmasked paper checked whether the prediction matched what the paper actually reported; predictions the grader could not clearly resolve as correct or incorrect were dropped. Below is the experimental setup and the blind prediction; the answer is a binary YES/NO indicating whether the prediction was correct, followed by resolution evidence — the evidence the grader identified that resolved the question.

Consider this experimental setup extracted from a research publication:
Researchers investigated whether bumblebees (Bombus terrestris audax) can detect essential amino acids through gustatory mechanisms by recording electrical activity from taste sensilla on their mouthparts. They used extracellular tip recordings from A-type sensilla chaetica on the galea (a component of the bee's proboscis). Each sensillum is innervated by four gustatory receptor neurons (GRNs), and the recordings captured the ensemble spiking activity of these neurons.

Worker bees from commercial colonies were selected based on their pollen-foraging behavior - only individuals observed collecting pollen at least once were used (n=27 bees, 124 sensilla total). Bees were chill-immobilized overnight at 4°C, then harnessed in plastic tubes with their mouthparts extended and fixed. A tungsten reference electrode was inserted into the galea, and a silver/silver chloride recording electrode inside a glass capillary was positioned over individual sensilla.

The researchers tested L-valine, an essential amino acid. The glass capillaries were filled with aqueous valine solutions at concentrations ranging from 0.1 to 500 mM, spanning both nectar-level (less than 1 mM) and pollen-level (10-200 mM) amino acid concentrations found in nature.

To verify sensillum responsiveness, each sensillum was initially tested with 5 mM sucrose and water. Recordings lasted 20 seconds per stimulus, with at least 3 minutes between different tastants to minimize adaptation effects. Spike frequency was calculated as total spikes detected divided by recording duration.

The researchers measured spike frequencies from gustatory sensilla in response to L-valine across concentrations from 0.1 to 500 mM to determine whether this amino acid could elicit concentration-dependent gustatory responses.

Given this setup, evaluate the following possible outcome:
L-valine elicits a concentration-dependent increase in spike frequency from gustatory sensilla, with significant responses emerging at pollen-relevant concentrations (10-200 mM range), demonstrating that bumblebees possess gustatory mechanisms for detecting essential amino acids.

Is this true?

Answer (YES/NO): NO